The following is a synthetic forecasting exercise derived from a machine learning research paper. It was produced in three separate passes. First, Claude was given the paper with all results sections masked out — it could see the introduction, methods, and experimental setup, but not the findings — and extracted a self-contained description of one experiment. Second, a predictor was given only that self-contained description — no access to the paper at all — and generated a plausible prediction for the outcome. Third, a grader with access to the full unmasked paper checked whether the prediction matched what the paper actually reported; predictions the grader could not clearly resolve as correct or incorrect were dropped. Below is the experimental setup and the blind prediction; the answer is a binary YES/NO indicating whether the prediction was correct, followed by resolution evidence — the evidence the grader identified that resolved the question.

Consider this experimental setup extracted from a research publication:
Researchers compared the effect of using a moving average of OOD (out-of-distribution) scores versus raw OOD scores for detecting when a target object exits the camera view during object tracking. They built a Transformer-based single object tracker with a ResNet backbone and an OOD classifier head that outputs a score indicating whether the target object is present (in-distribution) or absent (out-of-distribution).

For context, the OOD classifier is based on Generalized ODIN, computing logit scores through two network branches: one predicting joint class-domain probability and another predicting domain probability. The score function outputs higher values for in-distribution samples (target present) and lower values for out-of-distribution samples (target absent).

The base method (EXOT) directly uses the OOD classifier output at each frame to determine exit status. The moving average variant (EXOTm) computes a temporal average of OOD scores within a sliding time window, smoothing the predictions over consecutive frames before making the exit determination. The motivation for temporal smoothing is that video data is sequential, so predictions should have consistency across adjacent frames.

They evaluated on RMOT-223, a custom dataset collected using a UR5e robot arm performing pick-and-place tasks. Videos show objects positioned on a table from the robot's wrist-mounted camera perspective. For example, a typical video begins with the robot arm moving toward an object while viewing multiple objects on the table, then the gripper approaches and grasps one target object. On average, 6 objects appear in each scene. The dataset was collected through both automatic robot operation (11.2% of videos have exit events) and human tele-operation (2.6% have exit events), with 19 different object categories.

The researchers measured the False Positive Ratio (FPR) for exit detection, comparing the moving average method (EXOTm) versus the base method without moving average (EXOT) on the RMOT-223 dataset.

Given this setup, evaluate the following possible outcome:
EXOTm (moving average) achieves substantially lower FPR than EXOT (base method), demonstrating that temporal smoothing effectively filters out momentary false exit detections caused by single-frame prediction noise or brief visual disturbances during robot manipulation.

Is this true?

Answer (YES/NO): YES